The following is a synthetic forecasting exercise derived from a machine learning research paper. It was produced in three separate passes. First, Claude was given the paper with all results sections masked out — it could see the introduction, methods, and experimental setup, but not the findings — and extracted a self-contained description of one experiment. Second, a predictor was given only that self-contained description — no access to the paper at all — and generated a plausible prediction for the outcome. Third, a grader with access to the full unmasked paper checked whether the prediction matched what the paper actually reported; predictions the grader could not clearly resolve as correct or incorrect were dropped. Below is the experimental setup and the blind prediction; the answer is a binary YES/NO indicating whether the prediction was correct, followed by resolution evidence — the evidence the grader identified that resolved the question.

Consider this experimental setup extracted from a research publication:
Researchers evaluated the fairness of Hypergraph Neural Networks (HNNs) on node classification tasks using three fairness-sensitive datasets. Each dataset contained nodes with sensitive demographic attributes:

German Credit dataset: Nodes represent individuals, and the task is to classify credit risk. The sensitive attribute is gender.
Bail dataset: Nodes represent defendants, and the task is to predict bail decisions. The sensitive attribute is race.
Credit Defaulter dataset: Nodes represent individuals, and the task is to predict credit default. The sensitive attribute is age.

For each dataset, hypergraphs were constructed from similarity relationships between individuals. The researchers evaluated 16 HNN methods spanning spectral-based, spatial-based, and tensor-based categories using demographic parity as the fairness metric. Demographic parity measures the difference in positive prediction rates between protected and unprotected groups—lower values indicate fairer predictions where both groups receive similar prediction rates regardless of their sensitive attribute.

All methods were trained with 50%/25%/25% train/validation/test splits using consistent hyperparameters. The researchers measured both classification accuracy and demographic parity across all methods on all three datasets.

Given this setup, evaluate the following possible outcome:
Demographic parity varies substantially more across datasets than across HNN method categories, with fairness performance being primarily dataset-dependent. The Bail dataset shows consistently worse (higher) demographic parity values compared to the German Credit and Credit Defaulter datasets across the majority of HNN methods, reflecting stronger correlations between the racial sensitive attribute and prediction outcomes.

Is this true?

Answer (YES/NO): NO